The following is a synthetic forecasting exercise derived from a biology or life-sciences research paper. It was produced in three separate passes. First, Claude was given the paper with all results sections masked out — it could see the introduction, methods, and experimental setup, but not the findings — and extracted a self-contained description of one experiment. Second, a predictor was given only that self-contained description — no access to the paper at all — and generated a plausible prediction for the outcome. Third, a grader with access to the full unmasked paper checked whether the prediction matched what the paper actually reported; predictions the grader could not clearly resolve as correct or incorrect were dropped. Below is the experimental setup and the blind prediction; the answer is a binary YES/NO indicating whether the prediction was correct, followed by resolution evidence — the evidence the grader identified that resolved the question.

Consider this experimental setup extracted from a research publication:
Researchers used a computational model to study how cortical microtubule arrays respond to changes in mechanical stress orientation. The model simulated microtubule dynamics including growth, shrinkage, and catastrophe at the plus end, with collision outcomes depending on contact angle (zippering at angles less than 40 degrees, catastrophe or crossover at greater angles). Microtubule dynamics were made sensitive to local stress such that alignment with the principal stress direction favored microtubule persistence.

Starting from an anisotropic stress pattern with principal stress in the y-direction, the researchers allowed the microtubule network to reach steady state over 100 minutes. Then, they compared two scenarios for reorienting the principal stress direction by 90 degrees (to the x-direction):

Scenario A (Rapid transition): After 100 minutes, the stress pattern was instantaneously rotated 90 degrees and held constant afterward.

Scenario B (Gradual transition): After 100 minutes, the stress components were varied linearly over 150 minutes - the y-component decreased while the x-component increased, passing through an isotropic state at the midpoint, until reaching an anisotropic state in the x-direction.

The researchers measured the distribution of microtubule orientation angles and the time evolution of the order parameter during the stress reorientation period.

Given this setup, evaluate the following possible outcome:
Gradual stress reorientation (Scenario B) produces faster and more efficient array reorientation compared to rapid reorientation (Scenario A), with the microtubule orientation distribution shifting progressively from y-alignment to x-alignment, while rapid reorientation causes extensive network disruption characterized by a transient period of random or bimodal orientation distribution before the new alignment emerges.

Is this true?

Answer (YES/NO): NO